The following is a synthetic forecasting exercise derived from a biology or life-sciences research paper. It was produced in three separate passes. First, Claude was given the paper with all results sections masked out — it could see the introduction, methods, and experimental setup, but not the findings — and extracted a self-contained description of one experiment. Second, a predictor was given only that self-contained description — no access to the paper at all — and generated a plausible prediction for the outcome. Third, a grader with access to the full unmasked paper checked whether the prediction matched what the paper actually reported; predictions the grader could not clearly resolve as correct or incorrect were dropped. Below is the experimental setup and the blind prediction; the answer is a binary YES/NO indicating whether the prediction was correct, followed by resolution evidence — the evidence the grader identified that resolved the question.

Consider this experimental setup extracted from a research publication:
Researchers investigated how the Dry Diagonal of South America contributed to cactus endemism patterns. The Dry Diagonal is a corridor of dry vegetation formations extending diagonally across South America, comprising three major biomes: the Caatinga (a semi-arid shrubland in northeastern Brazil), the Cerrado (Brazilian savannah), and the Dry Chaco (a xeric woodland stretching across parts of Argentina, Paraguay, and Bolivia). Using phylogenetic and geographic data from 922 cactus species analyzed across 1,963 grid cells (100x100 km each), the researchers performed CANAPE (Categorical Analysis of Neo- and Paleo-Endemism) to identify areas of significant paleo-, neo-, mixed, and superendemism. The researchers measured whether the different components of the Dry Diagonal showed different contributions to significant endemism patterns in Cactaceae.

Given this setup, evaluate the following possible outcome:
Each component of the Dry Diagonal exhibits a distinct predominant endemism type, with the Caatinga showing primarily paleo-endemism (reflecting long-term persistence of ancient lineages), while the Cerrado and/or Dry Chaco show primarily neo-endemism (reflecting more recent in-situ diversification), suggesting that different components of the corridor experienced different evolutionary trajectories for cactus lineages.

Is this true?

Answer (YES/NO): NO